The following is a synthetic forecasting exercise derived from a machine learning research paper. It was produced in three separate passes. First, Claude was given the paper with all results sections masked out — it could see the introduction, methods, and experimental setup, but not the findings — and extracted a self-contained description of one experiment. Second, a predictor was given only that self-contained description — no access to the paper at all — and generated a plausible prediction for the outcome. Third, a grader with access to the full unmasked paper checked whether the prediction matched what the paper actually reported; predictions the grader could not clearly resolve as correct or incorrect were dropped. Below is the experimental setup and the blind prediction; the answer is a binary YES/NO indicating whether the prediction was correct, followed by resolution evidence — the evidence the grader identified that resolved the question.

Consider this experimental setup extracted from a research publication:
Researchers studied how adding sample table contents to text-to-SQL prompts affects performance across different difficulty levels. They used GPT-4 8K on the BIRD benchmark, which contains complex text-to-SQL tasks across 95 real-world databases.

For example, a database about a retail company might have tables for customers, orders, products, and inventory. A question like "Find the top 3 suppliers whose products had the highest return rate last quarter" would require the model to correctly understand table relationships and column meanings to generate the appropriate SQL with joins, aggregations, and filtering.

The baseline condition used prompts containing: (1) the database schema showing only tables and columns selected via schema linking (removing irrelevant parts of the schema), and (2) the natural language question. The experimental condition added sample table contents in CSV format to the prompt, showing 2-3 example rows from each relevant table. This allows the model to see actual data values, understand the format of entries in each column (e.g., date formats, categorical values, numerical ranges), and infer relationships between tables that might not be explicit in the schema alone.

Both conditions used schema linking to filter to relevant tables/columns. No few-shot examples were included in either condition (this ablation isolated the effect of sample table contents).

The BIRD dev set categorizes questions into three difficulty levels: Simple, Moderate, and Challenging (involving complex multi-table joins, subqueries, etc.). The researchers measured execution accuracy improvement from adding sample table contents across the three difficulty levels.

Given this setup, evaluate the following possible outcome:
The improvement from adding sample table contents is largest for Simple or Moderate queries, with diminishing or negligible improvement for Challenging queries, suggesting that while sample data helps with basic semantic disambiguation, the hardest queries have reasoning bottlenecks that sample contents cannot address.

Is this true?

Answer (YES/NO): NO